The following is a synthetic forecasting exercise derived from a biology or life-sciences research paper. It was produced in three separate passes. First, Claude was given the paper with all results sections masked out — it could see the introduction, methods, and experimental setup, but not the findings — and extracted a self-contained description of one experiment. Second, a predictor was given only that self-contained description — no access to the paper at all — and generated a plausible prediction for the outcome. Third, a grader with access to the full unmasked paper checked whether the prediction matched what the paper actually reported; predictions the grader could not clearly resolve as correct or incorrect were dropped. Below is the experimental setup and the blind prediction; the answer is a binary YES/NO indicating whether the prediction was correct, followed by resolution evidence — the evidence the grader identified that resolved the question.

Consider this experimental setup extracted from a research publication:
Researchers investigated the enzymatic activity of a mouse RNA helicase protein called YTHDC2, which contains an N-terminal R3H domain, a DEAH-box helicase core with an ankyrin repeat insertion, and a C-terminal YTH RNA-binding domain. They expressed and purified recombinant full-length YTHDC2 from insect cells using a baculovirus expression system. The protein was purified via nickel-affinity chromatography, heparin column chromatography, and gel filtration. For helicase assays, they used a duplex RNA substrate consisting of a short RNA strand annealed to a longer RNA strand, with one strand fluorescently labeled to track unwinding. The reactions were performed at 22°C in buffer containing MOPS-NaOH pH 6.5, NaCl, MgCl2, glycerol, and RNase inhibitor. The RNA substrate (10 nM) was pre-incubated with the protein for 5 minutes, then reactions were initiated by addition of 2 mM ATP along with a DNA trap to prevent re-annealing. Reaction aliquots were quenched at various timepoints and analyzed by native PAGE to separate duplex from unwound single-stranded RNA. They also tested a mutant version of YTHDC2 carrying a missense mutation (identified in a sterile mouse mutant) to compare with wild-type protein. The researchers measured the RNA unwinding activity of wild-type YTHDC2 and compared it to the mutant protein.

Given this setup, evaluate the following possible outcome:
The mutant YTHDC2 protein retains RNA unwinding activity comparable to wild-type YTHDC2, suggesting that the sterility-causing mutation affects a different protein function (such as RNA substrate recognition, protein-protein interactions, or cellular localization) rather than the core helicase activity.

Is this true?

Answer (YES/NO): NO